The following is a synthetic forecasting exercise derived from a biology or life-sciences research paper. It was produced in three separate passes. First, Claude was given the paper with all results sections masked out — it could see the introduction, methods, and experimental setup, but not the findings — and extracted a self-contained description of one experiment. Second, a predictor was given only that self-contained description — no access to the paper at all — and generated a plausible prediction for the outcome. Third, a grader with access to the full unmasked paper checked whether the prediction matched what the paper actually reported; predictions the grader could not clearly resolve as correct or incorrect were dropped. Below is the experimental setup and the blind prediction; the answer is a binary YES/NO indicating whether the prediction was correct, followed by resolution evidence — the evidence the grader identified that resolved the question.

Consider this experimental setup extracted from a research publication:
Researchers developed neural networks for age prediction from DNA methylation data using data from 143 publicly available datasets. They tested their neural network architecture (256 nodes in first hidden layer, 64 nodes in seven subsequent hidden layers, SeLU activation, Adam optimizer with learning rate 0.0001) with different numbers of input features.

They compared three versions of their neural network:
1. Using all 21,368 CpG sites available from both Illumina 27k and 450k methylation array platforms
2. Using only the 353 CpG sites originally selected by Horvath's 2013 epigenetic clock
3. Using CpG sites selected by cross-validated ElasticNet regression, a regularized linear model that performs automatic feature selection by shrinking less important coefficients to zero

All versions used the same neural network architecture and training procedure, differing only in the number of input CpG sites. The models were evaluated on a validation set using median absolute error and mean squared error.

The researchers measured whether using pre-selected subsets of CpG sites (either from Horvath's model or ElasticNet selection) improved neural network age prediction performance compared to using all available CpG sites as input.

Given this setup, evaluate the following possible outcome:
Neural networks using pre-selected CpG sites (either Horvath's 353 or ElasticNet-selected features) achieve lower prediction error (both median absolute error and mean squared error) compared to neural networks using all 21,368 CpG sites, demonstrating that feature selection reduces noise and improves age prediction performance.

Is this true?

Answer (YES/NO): NO